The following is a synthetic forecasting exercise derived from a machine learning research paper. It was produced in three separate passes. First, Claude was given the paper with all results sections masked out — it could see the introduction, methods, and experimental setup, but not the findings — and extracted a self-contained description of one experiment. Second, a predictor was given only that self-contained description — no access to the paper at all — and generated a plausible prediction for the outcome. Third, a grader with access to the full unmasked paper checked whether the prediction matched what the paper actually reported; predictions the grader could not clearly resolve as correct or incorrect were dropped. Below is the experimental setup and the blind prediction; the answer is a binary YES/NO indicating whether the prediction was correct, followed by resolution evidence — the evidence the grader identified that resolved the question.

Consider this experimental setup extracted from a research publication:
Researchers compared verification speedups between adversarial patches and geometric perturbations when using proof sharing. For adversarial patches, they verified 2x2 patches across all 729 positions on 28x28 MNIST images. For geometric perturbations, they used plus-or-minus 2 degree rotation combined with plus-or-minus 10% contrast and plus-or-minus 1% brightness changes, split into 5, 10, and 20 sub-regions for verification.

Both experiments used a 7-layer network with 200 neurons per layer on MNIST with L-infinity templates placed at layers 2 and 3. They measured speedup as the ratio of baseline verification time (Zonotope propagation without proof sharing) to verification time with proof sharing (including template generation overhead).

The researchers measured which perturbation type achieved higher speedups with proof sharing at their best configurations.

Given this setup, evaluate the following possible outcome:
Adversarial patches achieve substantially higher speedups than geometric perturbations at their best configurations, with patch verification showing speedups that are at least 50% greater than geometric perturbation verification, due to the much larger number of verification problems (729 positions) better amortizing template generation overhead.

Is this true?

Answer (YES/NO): NO